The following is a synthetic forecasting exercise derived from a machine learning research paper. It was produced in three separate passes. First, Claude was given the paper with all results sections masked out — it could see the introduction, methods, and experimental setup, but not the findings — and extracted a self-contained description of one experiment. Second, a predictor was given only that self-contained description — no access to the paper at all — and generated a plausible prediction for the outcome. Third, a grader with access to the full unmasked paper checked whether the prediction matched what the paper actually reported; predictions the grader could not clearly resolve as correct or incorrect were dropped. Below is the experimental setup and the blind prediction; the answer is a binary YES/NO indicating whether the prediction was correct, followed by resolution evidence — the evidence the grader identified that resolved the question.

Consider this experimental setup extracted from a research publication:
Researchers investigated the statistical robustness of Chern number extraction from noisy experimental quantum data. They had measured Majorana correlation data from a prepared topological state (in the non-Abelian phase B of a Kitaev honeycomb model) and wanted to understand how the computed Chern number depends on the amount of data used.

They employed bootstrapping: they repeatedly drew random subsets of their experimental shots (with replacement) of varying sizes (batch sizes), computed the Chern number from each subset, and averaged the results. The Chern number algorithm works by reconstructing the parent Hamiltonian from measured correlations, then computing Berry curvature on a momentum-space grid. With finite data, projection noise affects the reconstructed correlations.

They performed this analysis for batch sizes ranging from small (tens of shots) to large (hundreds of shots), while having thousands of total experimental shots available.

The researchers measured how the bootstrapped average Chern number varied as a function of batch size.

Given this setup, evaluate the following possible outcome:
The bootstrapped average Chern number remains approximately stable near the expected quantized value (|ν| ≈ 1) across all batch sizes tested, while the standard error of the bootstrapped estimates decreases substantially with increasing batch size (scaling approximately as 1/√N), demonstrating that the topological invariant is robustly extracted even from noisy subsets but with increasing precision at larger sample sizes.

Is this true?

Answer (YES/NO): NO